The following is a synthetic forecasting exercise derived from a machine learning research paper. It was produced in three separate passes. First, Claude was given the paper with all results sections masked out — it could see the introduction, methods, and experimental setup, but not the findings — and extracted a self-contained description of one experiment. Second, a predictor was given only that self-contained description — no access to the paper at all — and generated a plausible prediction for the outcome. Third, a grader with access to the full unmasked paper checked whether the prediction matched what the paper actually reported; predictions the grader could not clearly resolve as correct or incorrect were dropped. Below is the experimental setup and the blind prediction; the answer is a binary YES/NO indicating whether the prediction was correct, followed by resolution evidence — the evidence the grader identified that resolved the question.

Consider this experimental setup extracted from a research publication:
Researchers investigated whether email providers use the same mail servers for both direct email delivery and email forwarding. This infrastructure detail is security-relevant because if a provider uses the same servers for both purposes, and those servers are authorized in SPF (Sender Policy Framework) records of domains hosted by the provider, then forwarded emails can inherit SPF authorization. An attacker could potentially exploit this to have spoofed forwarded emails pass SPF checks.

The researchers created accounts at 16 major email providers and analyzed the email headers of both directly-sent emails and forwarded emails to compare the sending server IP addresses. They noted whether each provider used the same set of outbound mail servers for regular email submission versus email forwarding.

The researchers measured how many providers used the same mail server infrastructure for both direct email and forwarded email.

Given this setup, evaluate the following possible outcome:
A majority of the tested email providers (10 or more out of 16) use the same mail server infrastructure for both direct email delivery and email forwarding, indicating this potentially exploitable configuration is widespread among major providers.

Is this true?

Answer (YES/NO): YES